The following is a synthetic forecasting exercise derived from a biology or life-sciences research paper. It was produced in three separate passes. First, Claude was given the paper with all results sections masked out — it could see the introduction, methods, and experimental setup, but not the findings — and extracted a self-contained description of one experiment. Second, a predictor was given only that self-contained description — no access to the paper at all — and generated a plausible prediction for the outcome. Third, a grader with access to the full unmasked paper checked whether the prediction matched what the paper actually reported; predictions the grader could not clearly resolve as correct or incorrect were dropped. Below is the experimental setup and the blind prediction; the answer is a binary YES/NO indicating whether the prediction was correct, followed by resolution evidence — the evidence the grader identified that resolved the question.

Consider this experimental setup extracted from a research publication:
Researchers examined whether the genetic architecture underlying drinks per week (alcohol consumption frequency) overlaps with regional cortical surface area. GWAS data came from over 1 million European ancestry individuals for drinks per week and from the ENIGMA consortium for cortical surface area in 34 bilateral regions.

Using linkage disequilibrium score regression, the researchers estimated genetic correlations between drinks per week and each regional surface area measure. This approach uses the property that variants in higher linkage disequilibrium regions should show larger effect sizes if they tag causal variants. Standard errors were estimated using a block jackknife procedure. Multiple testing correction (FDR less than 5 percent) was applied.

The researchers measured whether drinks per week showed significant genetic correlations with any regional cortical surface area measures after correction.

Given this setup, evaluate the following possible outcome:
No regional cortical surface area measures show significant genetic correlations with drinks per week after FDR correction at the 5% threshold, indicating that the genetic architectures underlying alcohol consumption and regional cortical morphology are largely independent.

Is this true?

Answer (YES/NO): NO